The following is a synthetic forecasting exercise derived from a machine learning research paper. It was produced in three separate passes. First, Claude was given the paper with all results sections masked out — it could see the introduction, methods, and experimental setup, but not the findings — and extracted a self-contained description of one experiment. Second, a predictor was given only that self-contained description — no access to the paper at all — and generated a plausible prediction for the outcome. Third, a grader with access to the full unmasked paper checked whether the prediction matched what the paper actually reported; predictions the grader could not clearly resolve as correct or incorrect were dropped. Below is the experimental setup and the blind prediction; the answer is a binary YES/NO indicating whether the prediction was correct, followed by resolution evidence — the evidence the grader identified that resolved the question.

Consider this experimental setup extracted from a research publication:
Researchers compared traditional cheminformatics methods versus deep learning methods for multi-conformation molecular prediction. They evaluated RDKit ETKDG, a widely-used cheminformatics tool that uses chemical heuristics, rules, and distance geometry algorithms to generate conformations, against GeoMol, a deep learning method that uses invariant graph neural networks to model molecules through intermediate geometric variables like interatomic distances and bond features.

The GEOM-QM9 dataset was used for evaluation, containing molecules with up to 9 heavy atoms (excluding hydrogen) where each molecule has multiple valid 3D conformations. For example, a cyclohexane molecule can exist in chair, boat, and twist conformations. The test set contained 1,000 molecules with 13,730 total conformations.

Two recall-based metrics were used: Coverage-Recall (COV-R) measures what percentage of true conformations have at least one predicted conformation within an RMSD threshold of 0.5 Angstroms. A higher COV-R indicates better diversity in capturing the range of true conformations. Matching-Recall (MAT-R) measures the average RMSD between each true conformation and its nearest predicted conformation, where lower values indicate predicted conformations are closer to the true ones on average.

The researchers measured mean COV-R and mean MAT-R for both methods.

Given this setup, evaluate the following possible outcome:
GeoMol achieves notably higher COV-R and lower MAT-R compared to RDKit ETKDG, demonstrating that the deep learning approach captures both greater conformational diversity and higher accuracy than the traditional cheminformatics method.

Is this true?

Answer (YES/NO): NO